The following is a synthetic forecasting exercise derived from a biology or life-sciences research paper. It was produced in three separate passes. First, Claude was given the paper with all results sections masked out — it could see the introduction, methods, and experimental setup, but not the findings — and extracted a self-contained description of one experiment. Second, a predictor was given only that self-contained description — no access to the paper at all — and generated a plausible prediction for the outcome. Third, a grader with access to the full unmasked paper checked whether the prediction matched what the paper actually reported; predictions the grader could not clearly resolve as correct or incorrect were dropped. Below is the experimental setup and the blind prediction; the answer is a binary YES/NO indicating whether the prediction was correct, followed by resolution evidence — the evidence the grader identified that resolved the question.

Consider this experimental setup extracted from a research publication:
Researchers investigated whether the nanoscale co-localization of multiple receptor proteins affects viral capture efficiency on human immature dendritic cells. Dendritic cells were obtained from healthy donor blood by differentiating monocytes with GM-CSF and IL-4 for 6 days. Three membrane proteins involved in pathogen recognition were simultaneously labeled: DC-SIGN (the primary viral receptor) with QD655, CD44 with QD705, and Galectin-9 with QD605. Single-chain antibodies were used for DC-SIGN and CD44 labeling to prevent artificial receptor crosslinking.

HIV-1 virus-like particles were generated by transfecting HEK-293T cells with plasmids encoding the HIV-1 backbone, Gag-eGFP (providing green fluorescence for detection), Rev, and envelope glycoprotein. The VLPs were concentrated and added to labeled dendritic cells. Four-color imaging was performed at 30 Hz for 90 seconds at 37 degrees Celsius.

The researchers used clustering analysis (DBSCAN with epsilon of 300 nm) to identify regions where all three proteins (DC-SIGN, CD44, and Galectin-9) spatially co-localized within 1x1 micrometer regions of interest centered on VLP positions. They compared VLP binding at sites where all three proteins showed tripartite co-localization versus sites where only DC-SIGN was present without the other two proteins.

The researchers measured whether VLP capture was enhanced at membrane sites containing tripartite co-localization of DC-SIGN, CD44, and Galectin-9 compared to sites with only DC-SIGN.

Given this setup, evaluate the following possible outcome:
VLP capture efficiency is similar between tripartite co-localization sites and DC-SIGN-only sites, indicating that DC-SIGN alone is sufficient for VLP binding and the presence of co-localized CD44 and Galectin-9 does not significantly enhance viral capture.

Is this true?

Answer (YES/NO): NO